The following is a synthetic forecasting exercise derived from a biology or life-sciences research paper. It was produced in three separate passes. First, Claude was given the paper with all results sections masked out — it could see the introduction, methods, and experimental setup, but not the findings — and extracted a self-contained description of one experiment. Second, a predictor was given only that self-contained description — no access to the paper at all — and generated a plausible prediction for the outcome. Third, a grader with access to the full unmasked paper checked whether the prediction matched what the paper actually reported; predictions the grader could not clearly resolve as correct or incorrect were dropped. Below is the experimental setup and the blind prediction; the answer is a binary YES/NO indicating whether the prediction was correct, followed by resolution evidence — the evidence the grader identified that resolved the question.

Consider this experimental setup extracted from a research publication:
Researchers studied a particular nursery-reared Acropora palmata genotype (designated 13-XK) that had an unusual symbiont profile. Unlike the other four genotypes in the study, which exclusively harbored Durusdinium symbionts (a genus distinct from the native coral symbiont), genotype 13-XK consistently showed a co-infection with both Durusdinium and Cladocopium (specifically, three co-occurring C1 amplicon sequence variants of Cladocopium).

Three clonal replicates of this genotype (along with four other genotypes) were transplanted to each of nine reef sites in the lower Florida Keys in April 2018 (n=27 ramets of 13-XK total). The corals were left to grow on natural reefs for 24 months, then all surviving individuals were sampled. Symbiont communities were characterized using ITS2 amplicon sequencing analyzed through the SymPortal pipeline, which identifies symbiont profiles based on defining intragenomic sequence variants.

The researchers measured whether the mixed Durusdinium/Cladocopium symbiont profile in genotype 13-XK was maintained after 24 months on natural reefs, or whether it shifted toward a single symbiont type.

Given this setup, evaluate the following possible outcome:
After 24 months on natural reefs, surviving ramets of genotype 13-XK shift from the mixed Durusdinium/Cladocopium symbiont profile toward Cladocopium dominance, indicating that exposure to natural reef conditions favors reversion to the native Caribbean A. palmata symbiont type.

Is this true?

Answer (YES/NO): NO